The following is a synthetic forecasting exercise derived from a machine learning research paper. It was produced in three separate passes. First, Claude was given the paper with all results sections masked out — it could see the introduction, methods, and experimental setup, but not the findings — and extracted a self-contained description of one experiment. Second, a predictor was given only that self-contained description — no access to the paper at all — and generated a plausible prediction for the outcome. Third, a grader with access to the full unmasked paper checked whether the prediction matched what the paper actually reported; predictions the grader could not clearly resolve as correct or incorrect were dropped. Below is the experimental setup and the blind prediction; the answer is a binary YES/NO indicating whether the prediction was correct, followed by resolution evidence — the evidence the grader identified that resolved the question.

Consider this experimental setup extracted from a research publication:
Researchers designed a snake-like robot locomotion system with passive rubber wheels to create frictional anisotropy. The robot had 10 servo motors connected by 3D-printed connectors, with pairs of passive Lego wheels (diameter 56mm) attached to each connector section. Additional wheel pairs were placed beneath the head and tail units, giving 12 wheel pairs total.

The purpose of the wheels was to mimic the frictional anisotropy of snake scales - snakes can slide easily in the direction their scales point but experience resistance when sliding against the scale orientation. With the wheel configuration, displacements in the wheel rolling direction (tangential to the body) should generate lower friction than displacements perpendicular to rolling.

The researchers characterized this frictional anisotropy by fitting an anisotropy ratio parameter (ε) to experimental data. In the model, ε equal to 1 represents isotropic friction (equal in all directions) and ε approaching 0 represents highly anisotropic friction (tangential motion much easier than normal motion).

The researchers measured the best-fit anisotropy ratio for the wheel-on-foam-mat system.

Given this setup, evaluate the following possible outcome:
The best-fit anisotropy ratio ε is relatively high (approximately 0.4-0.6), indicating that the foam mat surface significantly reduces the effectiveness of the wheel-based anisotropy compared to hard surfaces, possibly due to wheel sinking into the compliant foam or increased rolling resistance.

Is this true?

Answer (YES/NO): NO